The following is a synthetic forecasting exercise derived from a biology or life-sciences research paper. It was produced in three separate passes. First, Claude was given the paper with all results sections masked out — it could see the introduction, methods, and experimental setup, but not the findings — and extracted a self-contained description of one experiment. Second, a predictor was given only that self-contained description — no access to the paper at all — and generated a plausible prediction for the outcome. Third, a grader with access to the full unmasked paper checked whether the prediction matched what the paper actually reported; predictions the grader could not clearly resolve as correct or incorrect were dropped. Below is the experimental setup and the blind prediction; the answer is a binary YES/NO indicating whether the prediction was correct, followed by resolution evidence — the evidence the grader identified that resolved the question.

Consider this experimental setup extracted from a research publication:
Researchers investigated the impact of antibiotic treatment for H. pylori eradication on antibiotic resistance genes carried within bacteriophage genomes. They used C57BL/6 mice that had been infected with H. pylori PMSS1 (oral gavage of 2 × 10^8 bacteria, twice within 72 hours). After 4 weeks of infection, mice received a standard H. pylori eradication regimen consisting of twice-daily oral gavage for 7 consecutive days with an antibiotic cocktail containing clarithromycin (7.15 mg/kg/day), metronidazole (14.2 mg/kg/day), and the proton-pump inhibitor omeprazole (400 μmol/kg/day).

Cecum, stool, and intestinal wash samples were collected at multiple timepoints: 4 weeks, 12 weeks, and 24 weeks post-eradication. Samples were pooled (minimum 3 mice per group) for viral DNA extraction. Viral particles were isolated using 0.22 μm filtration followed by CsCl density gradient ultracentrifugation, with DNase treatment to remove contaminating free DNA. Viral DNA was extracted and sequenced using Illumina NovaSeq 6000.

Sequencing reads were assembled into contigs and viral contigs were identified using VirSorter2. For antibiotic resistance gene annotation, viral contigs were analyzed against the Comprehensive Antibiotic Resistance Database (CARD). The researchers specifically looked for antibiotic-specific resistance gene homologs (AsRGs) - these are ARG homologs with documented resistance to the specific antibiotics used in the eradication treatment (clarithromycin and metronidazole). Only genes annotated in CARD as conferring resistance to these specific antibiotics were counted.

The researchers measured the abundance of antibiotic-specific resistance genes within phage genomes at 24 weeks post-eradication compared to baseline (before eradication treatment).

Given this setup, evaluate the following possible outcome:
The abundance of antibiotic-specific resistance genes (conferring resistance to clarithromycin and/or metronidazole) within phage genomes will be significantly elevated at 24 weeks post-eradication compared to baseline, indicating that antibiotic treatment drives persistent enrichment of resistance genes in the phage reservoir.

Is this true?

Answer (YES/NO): YES